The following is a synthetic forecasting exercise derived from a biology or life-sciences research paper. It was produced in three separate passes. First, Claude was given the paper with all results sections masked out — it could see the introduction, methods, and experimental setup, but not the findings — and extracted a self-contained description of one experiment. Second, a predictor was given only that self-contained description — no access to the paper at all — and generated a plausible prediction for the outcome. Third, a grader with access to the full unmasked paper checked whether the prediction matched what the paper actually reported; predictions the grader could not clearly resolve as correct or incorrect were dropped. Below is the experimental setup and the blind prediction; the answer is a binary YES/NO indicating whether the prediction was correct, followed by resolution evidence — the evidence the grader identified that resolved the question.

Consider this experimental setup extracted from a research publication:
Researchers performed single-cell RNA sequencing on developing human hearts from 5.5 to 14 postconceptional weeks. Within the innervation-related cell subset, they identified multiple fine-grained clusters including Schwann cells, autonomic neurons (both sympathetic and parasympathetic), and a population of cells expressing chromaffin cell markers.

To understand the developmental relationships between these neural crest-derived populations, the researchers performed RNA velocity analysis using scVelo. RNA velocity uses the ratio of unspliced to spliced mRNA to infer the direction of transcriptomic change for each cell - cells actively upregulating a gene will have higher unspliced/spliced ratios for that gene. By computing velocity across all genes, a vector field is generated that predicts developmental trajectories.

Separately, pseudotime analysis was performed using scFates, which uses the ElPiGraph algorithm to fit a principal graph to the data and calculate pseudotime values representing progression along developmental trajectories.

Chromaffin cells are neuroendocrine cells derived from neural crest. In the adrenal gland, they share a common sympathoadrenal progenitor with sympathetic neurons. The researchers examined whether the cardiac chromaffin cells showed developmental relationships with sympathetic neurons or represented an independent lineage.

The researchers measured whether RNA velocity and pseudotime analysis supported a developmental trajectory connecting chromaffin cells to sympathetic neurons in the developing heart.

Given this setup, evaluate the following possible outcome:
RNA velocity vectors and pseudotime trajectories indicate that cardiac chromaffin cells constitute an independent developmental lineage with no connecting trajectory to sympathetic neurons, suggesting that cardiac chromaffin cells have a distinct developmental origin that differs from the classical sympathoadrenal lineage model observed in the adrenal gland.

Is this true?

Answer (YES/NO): NO